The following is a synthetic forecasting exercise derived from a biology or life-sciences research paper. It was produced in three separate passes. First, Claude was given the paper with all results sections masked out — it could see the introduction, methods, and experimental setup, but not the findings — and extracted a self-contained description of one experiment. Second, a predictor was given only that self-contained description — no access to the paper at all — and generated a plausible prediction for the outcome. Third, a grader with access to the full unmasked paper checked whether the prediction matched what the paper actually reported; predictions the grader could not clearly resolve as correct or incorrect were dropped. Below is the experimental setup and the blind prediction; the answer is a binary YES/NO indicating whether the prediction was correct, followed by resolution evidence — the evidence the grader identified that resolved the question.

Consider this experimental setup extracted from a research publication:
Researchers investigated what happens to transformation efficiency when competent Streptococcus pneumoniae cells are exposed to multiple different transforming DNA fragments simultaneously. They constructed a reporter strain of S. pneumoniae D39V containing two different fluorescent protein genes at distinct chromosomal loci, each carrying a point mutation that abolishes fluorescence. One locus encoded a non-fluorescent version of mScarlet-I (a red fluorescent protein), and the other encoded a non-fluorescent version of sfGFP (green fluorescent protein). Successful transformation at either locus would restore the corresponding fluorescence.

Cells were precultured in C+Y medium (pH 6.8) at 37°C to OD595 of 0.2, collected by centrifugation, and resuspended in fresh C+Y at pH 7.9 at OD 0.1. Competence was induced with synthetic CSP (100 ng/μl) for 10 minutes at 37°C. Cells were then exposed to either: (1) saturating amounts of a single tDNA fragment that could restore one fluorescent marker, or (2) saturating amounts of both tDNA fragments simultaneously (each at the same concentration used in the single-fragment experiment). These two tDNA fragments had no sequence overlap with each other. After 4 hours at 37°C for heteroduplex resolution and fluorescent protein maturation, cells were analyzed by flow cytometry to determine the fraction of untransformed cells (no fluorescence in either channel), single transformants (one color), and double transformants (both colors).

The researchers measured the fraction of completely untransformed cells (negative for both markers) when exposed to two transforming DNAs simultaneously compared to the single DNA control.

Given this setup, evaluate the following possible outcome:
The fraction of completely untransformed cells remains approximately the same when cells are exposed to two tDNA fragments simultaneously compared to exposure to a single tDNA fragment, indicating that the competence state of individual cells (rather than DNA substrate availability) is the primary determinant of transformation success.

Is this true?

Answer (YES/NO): YES